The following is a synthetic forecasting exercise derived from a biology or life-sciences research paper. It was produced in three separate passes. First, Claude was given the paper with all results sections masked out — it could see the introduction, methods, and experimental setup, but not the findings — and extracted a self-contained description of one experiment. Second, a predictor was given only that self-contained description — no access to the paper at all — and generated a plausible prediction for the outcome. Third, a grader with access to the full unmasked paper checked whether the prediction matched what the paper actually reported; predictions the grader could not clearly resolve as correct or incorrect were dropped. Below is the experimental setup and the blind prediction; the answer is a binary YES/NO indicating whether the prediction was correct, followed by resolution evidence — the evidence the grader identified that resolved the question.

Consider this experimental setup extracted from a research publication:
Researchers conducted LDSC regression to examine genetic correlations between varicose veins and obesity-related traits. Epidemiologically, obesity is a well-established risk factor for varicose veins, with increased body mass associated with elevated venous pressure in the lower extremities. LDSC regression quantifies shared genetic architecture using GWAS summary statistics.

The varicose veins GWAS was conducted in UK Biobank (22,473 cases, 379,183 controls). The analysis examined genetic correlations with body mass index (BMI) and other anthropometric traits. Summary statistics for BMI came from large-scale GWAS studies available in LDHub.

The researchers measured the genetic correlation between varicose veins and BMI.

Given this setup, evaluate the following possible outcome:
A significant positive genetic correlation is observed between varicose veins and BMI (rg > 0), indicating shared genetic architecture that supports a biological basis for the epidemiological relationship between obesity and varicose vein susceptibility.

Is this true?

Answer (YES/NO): YES